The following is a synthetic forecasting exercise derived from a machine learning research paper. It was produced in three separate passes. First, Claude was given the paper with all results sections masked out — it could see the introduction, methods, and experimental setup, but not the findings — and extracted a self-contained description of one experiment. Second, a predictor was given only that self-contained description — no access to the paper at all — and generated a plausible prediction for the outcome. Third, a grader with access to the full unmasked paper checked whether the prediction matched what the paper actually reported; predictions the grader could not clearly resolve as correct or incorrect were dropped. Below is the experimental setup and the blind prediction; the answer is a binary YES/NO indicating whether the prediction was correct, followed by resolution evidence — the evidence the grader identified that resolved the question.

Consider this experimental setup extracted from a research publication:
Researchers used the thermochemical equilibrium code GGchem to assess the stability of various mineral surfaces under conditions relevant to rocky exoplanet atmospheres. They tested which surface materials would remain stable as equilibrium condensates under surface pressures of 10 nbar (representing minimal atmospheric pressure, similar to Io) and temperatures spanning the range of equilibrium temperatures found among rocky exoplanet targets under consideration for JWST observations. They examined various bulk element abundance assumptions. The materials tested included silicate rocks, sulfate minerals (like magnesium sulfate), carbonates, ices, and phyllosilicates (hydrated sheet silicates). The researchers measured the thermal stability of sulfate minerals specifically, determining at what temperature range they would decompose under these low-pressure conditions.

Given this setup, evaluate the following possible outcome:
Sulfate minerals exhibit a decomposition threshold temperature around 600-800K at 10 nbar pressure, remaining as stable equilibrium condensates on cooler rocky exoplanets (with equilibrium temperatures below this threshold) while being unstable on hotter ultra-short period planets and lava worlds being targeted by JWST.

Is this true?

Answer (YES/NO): YES